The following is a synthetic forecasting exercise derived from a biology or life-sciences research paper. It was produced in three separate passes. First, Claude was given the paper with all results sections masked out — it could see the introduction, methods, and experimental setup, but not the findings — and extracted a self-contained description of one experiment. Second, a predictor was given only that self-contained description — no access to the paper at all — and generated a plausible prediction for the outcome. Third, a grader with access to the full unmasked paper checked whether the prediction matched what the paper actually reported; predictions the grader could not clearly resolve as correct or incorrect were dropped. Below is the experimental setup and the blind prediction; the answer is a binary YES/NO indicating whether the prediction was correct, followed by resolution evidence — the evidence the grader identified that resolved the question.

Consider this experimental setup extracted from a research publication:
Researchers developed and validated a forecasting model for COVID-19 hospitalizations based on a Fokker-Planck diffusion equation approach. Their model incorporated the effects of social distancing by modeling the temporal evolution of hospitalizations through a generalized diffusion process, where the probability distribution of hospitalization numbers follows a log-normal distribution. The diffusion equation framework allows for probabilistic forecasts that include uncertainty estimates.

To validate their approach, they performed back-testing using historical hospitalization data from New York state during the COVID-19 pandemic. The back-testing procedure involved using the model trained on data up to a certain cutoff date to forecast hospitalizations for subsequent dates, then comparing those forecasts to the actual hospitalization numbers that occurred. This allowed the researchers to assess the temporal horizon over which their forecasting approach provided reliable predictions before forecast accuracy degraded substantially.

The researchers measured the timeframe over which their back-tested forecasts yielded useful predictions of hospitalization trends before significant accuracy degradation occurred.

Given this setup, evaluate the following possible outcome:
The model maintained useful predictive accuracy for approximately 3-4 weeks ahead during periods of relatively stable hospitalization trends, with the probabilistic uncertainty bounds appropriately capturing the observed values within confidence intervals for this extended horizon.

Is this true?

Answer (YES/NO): NO